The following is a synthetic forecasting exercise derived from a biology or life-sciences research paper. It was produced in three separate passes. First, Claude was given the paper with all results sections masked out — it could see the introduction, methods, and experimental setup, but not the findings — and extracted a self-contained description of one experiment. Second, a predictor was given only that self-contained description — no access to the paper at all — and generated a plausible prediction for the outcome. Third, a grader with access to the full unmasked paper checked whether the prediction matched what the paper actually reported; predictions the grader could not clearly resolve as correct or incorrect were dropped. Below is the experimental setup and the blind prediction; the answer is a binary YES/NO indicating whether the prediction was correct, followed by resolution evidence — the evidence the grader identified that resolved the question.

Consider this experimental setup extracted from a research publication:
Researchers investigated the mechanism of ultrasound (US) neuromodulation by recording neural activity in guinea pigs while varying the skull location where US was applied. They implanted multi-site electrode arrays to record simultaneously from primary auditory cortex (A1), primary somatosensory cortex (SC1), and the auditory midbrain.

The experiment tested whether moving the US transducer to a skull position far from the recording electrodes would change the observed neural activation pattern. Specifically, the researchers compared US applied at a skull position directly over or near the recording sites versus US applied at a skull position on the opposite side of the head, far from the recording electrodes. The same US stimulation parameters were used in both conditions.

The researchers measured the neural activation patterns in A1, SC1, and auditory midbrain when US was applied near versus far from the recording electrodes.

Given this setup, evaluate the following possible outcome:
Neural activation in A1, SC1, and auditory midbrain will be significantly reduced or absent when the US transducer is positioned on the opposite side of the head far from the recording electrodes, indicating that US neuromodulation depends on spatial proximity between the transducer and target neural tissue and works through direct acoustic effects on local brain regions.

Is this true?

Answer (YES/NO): NO